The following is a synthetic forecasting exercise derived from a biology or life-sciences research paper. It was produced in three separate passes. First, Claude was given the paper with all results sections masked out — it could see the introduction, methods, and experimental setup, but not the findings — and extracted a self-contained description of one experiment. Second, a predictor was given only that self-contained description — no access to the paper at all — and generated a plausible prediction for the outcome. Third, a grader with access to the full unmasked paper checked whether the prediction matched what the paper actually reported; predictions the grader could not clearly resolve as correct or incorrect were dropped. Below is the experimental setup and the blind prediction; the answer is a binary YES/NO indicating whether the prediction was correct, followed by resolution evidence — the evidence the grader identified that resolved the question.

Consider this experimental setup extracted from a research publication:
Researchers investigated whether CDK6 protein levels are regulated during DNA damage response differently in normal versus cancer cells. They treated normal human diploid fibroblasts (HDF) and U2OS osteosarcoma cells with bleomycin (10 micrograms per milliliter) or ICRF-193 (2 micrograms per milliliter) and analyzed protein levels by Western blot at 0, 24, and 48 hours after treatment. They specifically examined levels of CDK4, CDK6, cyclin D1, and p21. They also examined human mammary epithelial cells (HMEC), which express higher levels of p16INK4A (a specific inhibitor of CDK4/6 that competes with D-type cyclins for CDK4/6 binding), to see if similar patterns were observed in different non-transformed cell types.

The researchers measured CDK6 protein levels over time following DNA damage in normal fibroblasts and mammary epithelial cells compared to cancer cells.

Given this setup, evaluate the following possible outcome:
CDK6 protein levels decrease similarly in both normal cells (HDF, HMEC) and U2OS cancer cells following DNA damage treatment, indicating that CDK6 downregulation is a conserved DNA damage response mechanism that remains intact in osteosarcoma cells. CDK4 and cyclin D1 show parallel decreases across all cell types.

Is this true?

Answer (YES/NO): NO